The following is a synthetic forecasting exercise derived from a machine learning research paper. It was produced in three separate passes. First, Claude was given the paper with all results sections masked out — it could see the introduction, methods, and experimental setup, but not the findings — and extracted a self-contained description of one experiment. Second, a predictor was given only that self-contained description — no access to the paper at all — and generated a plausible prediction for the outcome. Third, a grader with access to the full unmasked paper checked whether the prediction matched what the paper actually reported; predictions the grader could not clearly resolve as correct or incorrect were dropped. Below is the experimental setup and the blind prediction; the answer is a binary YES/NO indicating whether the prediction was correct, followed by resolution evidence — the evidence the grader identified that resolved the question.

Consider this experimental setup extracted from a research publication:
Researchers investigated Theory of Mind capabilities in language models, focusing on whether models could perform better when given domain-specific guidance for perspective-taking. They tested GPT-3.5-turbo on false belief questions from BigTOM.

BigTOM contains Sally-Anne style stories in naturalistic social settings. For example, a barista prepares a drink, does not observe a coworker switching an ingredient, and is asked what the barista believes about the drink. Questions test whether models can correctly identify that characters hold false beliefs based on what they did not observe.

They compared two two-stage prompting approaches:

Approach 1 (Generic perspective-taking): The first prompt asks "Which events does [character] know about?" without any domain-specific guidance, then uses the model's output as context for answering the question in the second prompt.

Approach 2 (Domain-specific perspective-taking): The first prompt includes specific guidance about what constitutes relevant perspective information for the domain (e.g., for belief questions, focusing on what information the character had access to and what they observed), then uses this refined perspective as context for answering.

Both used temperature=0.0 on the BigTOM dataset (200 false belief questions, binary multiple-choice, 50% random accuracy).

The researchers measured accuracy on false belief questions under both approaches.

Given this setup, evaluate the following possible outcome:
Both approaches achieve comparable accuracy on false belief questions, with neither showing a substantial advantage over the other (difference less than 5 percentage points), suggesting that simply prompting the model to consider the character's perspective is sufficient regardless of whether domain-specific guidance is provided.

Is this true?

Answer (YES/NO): NO